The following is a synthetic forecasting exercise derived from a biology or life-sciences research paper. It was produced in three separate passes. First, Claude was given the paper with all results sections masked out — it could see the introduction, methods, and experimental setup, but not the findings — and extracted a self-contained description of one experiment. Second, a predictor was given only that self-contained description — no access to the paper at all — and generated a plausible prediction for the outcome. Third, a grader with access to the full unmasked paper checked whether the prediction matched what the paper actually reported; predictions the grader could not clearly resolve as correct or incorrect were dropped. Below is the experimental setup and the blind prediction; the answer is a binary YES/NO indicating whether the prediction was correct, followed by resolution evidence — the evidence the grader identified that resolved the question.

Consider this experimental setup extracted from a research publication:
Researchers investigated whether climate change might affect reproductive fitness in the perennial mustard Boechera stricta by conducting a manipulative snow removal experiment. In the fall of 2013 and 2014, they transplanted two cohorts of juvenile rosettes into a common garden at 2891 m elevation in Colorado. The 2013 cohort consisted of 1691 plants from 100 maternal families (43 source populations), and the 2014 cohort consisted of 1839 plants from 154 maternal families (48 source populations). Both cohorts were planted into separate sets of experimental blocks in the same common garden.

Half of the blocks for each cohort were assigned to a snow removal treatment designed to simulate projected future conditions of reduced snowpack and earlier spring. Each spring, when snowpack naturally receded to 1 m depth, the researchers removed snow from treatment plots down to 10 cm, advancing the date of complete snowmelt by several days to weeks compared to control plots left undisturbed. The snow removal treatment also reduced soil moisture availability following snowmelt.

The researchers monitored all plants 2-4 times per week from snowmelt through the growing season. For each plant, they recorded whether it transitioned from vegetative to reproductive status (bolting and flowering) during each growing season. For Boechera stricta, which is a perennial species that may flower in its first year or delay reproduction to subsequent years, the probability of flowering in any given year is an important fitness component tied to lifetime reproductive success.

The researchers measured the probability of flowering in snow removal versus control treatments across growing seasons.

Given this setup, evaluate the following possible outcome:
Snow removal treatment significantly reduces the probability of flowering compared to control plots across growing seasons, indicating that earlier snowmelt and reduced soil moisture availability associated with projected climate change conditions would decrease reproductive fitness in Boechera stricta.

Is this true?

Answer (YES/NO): NO